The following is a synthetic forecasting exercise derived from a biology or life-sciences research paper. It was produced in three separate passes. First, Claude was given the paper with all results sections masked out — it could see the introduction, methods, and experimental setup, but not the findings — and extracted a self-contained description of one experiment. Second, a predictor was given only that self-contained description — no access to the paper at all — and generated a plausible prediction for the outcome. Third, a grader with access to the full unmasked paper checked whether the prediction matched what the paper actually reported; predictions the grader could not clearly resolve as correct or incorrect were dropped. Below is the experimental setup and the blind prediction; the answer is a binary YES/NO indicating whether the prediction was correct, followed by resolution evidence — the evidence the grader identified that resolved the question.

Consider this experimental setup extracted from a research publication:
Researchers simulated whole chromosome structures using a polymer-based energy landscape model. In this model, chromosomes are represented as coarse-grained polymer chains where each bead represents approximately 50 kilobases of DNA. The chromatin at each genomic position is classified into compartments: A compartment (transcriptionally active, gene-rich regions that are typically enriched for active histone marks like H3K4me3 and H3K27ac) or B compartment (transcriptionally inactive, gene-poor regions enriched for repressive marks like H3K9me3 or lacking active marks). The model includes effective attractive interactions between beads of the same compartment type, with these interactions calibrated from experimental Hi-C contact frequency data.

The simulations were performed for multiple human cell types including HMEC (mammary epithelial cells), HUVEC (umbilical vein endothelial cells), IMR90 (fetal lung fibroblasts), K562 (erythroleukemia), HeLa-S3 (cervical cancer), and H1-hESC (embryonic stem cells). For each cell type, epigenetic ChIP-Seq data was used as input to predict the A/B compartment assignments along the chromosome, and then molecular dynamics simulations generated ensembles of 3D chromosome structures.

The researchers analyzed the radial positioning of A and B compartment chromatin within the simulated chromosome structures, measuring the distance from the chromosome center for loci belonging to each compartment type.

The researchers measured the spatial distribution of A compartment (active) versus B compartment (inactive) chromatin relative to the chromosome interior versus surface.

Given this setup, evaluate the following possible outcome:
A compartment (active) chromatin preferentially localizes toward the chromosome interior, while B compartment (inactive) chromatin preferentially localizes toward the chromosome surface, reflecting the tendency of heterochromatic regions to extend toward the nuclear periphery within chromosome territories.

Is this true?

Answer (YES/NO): NO